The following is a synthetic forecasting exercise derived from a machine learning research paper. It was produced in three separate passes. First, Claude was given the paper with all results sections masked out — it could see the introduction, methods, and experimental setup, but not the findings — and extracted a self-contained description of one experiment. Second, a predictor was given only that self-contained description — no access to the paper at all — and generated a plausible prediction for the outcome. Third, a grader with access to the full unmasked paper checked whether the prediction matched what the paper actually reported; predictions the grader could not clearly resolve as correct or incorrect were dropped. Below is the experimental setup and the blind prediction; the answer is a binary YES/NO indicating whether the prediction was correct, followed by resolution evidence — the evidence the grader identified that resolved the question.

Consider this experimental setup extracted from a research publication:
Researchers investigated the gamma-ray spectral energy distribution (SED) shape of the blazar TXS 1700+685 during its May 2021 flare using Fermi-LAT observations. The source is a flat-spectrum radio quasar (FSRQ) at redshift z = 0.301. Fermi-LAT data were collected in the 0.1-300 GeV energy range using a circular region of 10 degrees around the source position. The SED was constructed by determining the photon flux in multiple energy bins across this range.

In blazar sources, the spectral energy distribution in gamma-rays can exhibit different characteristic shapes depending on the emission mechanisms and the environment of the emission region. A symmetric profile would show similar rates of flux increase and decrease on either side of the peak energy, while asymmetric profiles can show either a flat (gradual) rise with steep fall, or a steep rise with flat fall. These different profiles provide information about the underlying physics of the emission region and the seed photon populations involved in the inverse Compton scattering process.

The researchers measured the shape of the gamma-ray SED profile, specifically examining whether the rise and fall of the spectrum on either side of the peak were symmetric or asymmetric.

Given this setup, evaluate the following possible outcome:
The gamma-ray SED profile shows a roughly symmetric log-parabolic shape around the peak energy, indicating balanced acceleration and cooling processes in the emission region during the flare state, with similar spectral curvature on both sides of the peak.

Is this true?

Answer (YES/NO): NO